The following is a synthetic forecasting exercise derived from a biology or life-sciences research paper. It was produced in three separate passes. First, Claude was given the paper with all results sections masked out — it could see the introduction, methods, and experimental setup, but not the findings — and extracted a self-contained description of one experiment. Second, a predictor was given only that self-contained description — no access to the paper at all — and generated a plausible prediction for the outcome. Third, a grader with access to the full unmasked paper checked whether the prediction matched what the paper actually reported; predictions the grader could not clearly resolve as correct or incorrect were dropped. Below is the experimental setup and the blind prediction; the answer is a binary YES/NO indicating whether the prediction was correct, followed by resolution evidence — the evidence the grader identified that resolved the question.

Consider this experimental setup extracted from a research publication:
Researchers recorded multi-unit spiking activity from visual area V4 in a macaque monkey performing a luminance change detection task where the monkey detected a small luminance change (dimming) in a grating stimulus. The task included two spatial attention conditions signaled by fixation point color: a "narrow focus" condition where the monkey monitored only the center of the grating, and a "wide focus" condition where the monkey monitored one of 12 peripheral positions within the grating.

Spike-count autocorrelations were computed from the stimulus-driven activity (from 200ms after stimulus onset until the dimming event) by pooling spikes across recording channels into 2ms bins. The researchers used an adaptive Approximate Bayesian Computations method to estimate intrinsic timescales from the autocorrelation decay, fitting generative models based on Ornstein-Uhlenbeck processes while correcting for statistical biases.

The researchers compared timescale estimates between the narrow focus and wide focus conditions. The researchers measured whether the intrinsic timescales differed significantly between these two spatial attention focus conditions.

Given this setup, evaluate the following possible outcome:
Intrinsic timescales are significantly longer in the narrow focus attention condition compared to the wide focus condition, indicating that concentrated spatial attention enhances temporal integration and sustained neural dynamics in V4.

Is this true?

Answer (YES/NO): NO